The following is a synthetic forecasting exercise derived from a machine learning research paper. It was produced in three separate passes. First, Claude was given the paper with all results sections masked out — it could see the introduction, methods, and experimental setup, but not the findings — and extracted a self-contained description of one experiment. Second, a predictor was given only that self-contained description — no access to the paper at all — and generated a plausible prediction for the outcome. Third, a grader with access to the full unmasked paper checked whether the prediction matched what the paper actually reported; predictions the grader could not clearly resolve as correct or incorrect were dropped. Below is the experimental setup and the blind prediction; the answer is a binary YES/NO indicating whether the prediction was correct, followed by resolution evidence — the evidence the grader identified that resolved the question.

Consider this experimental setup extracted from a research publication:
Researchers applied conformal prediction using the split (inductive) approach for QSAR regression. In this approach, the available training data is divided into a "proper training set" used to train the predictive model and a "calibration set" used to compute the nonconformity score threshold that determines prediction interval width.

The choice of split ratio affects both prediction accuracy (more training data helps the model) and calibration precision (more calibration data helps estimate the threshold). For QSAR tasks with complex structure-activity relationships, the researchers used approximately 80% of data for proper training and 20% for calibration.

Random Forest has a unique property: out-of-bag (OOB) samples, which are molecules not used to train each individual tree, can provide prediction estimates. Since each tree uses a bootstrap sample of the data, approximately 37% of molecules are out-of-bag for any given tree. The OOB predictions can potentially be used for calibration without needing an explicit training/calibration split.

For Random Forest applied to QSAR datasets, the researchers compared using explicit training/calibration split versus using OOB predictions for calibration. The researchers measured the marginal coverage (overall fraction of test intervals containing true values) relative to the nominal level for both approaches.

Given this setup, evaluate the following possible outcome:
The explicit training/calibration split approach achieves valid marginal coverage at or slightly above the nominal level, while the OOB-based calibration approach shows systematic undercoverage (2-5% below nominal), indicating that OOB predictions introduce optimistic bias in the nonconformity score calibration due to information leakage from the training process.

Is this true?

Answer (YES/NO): NO